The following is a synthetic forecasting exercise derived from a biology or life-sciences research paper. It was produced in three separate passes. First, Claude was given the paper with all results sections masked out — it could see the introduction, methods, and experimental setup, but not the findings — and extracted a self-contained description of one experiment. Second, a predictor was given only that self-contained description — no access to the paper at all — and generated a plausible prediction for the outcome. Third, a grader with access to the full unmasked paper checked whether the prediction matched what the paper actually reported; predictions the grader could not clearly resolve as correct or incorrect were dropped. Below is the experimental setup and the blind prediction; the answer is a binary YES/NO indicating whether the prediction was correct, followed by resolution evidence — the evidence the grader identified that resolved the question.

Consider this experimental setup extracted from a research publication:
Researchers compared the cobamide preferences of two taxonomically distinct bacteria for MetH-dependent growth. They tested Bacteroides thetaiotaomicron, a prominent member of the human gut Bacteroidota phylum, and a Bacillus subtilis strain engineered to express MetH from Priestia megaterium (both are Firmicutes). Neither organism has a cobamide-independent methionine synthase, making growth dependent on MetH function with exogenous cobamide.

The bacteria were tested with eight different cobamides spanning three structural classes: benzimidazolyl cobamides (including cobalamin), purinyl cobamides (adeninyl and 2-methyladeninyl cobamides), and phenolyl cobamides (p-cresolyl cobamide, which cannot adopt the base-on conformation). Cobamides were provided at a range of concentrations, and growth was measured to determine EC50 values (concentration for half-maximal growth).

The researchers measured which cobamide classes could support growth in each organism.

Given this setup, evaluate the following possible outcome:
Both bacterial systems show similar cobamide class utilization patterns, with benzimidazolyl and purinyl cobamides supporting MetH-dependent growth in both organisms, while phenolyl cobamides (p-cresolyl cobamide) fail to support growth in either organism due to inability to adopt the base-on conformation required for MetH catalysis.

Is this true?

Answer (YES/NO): NO